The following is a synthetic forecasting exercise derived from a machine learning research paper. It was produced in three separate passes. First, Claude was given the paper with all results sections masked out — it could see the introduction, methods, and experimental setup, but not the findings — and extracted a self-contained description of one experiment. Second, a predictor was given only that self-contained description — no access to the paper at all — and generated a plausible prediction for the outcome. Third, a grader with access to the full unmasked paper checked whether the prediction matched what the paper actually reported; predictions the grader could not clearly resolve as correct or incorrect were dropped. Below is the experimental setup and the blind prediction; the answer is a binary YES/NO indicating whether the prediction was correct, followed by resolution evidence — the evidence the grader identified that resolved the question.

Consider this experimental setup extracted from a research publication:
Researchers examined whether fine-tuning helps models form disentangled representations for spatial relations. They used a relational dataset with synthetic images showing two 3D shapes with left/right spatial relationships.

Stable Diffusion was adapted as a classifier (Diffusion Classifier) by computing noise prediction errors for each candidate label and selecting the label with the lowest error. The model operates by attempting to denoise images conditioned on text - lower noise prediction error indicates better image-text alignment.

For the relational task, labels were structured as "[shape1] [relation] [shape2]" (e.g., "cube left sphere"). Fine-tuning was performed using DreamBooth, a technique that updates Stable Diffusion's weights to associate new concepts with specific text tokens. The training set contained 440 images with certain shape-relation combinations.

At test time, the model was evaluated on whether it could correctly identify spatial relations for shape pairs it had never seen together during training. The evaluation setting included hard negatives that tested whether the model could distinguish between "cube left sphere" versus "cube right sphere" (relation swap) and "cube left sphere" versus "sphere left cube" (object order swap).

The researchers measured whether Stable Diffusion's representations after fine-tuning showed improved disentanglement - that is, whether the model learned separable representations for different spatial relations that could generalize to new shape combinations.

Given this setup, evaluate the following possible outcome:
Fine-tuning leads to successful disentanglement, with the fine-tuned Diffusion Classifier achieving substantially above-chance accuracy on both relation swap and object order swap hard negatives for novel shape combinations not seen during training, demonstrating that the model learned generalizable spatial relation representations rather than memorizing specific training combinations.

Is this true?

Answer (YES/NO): NO